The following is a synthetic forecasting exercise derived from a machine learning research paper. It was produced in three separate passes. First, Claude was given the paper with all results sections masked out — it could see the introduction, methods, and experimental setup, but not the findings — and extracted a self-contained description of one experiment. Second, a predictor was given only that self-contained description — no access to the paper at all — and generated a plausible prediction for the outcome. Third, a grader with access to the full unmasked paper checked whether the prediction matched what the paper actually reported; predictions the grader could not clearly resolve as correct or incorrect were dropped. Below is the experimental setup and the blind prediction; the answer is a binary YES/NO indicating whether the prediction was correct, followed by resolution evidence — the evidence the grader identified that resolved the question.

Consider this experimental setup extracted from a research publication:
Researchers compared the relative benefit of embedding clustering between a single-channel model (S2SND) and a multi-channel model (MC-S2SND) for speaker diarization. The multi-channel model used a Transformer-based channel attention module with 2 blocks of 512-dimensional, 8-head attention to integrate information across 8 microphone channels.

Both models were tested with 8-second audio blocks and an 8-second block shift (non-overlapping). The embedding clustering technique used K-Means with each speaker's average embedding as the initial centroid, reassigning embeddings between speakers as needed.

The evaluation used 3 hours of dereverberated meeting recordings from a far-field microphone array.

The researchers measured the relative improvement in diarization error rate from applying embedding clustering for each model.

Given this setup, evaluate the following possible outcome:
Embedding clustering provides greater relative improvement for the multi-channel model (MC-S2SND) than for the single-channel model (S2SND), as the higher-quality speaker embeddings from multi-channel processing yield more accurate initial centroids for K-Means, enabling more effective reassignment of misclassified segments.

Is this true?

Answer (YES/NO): YES